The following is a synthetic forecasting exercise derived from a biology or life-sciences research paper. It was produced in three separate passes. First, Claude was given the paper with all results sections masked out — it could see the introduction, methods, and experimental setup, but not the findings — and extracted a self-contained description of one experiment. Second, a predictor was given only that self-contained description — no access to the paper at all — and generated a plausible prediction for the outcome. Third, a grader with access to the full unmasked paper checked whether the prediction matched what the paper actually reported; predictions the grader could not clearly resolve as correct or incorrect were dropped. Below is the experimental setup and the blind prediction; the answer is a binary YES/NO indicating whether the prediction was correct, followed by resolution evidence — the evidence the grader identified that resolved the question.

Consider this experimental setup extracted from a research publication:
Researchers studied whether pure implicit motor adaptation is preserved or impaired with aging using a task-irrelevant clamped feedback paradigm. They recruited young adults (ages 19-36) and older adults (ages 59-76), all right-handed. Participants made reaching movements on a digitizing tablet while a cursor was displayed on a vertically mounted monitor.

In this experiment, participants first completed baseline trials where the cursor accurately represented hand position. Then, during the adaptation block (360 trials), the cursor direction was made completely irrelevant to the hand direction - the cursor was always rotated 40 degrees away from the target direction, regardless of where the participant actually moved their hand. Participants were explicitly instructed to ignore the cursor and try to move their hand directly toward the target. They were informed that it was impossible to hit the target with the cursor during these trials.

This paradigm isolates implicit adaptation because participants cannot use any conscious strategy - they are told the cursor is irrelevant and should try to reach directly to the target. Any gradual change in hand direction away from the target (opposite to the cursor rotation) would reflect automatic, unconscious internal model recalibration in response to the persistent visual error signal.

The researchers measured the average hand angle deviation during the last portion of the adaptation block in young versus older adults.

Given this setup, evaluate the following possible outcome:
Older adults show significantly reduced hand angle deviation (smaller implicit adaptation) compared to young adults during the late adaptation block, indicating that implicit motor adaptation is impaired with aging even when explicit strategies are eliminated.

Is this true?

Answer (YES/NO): NO